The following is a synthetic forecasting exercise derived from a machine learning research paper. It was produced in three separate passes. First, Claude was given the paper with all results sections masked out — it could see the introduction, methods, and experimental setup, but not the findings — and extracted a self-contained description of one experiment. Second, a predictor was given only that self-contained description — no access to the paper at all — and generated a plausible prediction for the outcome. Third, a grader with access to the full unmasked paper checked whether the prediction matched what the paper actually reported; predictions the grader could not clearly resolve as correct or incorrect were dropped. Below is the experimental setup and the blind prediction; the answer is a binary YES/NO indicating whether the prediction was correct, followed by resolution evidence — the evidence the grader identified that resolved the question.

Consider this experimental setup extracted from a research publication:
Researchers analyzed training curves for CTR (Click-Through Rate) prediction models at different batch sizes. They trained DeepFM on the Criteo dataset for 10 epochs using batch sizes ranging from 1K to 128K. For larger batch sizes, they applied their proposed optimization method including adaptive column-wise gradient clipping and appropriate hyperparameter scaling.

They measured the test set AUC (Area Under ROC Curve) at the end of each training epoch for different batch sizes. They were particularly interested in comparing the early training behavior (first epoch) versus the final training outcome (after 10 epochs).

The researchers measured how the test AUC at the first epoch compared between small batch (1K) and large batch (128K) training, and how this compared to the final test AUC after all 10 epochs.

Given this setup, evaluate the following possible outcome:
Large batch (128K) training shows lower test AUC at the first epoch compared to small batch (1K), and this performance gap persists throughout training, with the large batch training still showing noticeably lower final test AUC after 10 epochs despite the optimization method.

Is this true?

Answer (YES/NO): NO